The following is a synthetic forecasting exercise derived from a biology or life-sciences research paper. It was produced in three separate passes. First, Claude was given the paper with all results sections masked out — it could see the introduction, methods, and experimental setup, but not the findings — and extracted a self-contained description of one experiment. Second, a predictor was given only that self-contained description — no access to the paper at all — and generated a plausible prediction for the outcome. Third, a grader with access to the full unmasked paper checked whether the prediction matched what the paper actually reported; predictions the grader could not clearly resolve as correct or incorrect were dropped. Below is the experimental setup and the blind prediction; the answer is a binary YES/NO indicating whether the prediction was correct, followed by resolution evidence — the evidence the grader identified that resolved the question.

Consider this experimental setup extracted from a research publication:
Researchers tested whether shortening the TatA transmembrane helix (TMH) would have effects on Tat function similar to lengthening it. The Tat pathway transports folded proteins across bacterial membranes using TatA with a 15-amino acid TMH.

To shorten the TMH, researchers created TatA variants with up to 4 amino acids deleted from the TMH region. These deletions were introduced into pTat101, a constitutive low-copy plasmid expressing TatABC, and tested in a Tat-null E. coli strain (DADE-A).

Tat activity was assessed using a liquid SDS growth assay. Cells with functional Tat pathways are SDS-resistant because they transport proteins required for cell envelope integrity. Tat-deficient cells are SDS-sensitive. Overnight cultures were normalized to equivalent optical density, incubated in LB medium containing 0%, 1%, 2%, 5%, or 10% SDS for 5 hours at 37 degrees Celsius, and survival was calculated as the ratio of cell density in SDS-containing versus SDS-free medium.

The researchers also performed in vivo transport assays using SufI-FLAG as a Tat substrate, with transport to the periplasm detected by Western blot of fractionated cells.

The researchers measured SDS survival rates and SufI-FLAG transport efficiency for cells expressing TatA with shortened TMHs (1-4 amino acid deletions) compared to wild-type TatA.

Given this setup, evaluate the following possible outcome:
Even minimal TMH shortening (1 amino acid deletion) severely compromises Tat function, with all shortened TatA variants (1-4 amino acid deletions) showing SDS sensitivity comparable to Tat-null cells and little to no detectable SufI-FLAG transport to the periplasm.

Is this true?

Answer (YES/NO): NO